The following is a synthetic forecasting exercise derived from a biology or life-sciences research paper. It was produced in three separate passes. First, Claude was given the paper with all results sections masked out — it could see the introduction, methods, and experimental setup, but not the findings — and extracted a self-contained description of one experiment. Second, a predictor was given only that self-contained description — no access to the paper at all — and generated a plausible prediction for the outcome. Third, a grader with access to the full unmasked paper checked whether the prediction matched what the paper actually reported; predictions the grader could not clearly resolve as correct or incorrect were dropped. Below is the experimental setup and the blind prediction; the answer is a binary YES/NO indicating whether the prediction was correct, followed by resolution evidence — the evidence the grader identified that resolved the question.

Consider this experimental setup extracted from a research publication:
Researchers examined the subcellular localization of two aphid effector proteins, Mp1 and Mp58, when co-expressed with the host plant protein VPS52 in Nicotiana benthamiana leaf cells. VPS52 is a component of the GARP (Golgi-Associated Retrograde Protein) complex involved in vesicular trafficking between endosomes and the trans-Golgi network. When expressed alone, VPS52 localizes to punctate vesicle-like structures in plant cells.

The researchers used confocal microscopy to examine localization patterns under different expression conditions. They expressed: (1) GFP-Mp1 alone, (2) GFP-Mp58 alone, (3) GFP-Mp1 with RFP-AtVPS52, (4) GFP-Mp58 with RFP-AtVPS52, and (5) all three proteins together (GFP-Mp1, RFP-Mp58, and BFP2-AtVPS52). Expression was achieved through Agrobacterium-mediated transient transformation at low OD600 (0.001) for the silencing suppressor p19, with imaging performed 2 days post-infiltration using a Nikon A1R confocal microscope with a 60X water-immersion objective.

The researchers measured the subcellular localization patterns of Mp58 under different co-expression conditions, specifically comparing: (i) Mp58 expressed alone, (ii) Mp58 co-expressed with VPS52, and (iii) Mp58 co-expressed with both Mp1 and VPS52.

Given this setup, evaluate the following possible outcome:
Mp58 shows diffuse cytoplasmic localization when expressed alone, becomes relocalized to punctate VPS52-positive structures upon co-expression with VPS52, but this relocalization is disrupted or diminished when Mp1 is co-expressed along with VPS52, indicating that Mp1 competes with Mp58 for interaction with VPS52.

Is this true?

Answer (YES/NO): NO